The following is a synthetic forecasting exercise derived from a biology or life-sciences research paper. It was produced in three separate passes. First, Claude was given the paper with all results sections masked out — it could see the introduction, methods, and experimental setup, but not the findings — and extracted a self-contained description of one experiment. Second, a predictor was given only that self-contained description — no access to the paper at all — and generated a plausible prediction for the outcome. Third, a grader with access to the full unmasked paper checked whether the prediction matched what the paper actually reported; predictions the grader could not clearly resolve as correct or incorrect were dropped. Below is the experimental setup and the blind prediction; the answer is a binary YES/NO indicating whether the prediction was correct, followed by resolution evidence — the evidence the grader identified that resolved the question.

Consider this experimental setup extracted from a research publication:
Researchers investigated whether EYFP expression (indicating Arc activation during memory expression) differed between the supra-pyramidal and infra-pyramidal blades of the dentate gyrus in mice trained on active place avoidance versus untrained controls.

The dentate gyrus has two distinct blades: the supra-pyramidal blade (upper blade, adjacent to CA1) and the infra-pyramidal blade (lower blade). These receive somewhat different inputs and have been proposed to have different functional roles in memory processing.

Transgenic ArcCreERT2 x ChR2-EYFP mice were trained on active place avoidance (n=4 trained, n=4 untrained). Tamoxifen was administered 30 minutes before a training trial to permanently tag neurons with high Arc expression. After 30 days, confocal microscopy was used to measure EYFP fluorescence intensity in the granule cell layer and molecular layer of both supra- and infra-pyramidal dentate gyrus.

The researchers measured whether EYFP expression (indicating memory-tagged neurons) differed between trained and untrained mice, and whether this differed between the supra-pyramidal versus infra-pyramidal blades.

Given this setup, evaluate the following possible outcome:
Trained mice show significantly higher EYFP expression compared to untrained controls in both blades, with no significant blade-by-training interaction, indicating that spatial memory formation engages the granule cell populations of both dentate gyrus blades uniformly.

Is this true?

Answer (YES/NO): NO